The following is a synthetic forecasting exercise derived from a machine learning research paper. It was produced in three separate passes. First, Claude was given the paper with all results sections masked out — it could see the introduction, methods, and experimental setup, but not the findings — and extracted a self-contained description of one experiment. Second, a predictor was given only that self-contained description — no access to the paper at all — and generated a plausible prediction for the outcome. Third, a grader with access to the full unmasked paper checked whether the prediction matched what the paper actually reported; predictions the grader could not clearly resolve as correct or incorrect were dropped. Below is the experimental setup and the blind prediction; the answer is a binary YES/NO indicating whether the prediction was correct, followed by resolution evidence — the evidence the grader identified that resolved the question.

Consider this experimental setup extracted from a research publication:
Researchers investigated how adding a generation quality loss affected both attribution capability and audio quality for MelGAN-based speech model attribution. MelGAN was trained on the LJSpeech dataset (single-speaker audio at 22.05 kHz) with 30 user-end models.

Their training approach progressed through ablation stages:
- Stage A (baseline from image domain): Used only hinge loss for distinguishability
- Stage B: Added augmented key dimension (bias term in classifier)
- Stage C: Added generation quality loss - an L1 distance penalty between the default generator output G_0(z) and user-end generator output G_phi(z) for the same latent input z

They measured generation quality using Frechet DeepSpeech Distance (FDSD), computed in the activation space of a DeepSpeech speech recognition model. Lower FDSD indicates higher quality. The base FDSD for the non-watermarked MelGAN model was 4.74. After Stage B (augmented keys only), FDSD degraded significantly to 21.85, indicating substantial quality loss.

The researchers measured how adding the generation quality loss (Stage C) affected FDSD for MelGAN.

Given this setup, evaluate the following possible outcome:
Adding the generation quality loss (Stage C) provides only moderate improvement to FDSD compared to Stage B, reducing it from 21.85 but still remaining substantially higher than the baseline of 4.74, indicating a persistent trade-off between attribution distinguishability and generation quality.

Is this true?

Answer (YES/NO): NO